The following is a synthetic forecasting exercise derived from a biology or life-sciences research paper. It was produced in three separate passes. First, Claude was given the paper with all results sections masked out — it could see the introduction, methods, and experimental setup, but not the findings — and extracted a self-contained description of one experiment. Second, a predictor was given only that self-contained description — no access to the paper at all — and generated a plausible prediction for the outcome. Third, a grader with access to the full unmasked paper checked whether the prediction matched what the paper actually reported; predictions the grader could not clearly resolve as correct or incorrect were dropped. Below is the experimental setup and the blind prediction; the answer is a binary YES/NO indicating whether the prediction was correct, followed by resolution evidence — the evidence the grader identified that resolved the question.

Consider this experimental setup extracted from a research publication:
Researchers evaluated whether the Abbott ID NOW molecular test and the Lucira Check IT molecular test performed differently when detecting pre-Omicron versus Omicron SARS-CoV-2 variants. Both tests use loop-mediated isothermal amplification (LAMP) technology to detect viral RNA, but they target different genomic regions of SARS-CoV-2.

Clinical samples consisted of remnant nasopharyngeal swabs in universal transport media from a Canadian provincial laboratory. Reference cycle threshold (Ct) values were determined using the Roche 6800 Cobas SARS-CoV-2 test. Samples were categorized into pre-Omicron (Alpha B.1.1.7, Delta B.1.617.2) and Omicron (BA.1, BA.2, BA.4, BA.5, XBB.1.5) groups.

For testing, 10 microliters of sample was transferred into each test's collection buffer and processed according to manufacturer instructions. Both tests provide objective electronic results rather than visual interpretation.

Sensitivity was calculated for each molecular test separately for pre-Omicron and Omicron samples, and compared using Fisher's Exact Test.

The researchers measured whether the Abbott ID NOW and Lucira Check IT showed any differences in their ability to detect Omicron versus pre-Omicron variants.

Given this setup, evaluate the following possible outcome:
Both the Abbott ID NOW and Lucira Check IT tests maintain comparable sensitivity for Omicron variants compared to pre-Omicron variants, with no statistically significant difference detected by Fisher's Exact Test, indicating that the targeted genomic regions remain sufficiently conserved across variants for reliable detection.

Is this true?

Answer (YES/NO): NO